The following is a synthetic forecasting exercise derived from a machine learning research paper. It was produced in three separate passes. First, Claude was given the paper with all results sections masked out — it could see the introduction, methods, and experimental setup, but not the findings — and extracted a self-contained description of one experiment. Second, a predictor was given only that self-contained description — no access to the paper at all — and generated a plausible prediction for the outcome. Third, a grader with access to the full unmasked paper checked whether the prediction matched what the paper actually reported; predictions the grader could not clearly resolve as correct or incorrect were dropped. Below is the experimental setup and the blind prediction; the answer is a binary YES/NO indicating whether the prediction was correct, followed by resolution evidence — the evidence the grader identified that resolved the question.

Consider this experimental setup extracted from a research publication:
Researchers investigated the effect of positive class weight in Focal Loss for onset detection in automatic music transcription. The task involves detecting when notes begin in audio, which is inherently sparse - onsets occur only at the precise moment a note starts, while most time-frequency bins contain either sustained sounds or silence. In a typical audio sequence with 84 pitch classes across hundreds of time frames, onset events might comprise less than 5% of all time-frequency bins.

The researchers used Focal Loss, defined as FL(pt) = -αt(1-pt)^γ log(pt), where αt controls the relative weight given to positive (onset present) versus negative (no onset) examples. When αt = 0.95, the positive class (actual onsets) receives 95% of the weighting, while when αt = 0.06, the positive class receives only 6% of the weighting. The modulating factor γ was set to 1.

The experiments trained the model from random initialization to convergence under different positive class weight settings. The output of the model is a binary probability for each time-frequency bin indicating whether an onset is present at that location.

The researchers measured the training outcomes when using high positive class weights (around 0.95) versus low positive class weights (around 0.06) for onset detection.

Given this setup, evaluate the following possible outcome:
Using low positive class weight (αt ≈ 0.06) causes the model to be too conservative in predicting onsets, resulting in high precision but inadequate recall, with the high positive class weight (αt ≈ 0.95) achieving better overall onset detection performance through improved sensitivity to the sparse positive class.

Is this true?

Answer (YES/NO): NO